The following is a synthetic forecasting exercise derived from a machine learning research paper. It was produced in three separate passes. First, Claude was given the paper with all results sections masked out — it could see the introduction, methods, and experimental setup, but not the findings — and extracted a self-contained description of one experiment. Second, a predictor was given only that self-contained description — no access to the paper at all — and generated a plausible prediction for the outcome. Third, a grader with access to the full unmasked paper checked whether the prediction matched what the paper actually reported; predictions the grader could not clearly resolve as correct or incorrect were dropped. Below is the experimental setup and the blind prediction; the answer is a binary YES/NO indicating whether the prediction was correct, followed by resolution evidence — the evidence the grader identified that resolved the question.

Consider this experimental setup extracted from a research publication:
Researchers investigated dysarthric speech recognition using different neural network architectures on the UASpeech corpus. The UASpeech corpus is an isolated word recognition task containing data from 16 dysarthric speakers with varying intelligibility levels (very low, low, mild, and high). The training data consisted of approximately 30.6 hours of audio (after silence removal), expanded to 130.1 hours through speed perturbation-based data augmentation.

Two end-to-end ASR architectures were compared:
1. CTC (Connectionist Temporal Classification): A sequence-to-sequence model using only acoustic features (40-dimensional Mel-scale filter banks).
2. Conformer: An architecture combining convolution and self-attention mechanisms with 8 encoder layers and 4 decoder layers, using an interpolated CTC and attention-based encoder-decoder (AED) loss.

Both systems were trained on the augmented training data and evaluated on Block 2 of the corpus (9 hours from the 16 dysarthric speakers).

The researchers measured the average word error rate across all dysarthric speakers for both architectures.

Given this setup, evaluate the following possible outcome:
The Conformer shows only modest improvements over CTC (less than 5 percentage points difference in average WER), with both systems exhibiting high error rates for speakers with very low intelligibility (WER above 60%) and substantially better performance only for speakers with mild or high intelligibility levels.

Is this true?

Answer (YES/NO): NO